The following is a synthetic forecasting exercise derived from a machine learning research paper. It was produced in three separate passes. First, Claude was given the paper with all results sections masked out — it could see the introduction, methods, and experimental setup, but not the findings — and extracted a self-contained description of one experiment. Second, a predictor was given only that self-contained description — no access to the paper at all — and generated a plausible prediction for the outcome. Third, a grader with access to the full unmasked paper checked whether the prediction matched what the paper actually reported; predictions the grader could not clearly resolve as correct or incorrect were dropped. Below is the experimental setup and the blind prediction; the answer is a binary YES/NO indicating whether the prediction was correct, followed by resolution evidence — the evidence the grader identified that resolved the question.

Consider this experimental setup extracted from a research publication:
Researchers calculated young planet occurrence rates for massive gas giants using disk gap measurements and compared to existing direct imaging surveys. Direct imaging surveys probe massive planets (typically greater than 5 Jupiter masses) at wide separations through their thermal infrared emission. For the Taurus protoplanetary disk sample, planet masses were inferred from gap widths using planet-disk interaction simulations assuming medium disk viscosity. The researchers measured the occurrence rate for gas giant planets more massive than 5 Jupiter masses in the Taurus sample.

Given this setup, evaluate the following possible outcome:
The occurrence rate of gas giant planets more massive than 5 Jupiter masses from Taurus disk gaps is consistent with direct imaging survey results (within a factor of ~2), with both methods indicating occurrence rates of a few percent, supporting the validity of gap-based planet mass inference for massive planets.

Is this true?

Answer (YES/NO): YES